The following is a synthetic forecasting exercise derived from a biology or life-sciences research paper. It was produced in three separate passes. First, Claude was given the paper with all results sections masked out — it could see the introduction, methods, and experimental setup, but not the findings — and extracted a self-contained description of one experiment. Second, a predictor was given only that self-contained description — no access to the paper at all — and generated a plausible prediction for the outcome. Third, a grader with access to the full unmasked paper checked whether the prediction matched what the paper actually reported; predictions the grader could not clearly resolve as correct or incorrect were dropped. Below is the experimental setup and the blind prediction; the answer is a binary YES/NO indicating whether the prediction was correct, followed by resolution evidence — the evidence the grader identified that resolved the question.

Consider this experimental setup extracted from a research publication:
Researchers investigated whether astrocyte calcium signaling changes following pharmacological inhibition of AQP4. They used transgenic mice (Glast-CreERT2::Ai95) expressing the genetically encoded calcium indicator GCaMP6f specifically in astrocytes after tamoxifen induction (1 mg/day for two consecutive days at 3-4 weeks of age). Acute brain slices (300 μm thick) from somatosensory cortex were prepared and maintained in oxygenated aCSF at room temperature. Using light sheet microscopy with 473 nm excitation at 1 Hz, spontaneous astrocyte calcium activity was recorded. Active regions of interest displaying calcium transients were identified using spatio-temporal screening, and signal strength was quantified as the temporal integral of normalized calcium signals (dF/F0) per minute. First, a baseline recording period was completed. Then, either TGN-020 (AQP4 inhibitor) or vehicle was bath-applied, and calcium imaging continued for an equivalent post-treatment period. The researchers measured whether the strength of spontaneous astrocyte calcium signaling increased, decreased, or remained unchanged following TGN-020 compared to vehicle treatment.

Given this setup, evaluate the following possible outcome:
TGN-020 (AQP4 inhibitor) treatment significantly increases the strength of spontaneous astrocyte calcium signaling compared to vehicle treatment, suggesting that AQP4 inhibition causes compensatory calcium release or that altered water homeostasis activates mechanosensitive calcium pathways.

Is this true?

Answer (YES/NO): YES